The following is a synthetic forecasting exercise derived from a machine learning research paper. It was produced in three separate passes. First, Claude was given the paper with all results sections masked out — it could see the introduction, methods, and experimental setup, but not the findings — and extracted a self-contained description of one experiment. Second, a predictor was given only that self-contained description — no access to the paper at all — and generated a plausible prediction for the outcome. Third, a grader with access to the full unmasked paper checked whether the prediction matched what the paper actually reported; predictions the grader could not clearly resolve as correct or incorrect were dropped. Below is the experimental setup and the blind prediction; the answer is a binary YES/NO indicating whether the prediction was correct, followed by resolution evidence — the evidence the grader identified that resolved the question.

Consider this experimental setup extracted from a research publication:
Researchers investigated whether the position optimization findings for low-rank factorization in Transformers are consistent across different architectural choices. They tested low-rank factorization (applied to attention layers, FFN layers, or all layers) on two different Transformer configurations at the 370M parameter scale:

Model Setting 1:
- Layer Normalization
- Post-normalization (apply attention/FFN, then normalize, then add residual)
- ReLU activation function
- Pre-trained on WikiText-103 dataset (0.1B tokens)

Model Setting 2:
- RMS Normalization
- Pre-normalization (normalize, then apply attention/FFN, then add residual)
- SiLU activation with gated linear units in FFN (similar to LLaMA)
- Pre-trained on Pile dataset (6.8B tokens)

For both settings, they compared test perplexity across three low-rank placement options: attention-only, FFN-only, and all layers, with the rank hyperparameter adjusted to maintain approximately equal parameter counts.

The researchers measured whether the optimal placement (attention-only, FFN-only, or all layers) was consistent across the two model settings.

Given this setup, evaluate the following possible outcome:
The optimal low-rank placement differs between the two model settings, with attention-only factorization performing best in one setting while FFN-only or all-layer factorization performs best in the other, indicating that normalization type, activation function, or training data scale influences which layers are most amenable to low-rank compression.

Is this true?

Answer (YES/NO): NO